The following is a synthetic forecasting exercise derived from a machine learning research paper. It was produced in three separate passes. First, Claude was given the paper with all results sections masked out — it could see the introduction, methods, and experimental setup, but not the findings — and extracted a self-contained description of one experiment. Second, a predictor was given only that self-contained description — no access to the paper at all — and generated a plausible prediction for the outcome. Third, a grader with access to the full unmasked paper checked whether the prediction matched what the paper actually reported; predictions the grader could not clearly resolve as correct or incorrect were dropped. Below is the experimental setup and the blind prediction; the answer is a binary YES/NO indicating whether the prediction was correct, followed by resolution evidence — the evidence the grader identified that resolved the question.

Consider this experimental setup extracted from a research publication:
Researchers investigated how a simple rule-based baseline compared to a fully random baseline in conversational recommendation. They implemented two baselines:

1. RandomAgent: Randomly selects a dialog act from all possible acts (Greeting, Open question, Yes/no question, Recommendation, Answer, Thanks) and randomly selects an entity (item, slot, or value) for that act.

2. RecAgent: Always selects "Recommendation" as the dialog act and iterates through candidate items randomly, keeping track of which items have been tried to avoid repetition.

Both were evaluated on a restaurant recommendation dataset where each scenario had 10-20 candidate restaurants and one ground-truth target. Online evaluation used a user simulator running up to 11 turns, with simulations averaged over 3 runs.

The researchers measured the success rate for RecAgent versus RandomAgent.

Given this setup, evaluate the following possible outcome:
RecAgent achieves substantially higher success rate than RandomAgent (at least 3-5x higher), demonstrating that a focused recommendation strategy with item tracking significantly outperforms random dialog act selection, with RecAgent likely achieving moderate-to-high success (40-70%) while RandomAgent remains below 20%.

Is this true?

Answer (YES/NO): NO